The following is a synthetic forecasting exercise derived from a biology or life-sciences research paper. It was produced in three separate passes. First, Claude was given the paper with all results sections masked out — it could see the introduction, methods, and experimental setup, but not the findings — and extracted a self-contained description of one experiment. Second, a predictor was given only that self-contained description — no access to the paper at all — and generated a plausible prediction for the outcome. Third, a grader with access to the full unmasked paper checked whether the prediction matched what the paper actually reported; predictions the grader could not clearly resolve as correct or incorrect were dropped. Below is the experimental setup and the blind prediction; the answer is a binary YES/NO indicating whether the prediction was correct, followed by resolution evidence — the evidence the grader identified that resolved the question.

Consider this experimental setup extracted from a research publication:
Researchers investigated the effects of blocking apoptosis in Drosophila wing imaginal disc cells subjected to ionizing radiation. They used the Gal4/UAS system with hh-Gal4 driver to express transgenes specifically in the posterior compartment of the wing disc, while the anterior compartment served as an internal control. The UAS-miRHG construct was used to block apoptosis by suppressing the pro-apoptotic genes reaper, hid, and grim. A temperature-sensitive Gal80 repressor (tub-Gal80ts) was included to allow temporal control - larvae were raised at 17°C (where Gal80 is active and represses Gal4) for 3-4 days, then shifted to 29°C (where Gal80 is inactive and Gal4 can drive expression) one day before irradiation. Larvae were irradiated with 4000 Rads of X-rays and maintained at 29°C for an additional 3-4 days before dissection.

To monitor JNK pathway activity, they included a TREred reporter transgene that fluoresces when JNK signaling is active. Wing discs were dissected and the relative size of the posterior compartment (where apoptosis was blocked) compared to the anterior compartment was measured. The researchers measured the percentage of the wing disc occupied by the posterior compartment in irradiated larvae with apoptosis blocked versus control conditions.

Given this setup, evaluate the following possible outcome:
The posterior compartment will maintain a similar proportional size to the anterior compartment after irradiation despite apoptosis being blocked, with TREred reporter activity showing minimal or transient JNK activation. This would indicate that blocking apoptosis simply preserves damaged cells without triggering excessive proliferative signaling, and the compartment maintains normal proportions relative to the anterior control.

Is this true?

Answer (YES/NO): NO